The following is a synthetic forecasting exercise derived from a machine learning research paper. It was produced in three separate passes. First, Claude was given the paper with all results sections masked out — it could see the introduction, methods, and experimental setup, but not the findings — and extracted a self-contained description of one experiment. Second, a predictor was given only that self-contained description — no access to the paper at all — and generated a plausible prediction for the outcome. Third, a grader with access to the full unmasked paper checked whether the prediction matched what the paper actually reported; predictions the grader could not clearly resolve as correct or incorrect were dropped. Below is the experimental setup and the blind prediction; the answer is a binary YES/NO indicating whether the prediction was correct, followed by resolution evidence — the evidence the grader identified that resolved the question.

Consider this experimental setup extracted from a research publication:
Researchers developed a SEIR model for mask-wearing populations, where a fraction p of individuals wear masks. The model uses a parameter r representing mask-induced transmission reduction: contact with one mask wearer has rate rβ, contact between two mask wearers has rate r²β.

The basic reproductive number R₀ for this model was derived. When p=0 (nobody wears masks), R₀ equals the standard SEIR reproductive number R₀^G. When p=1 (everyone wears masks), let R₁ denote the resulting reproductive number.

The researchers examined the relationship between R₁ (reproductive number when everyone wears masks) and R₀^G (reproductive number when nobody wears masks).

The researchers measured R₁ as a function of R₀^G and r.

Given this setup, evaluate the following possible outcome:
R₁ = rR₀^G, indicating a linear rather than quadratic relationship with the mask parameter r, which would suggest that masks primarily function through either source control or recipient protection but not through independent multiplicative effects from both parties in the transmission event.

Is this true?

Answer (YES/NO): NO